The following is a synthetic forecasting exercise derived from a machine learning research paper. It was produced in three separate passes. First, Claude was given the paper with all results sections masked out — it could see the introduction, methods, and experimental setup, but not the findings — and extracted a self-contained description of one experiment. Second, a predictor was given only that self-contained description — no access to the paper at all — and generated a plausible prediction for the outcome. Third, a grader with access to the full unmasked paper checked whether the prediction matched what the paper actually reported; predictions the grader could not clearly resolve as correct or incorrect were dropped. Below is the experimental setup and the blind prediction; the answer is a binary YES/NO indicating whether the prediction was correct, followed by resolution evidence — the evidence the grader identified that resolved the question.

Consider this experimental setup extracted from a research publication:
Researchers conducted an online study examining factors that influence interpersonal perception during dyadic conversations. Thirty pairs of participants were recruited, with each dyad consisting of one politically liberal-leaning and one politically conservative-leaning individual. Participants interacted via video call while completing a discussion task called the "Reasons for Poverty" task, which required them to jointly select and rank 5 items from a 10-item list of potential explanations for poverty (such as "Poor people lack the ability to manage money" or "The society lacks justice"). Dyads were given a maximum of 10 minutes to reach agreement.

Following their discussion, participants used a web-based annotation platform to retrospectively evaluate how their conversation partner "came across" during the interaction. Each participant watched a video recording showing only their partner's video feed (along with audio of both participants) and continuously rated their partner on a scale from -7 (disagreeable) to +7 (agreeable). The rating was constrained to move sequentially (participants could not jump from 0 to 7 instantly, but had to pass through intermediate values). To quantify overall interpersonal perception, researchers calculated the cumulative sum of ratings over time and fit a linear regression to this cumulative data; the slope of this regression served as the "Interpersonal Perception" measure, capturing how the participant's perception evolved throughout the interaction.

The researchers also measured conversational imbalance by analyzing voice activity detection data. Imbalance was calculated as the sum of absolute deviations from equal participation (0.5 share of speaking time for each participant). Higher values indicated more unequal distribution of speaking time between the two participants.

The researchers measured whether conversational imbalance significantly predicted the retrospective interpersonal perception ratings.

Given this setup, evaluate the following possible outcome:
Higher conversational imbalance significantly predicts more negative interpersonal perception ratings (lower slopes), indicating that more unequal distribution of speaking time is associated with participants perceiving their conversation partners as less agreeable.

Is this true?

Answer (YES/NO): NO